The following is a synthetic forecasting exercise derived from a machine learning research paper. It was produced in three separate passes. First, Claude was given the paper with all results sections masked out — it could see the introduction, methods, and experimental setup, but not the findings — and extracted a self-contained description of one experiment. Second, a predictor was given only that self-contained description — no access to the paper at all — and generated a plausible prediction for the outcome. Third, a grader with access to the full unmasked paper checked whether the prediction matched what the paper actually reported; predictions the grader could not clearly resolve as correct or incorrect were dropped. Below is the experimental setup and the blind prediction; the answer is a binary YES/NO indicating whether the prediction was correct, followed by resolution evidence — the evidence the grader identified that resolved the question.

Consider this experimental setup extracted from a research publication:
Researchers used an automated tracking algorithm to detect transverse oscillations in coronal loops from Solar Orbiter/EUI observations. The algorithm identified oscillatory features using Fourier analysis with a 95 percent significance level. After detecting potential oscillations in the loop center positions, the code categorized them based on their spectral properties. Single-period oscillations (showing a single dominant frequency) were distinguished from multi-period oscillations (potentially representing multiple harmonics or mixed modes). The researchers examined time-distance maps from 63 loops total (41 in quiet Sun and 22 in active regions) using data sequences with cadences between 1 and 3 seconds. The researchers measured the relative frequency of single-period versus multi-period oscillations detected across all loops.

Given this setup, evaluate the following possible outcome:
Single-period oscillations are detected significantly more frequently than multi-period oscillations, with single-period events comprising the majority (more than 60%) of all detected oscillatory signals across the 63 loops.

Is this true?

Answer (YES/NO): YES